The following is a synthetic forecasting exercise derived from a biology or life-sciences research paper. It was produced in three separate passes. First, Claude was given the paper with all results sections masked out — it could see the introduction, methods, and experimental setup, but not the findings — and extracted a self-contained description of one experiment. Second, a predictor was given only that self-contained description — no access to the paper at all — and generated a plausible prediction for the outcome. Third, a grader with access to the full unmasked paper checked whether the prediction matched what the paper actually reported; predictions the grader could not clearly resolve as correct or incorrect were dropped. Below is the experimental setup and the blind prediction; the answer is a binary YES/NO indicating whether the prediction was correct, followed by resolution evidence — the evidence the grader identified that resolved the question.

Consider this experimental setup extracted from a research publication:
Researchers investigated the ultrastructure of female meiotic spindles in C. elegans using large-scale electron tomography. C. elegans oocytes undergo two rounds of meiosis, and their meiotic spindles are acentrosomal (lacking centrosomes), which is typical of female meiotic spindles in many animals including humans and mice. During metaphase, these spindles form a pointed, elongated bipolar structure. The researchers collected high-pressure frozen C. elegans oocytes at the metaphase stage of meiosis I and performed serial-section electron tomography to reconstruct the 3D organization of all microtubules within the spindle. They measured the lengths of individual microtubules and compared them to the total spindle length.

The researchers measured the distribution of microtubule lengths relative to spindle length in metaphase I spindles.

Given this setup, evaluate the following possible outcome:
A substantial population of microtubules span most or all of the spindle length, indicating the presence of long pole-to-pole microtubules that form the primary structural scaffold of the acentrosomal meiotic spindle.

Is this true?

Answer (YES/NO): NO